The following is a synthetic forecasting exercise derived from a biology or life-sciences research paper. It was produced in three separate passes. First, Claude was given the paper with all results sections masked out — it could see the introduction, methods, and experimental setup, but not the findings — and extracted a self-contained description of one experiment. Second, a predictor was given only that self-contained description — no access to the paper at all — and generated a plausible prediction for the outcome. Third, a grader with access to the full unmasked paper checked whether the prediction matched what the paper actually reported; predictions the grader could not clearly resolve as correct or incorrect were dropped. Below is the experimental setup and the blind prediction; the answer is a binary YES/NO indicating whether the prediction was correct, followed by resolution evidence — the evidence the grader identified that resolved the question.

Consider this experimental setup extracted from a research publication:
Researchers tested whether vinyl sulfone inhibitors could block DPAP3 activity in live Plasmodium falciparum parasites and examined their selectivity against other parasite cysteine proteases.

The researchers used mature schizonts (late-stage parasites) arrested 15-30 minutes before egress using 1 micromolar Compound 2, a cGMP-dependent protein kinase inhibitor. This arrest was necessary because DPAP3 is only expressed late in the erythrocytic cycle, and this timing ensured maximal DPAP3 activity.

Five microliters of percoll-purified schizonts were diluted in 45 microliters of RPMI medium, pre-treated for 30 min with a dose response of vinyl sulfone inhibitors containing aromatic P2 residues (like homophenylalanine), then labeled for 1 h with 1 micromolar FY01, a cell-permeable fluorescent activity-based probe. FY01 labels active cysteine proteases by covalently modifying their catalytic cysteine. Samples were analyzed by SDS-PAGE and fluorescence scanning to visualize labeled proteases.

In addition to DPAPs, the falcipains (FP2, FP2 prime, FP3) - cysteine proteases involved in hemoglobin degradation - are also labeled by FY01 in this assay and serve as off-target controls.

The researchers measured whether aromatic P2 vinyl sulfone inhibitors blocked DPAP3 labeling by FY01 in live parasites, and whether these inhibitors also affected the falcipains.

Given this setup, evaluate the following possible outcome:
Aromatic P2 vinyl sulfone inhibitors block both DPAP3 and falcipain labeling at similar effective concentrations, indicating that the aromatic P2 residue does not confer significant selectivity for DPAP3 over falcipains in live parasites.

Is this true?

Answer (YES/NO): NO